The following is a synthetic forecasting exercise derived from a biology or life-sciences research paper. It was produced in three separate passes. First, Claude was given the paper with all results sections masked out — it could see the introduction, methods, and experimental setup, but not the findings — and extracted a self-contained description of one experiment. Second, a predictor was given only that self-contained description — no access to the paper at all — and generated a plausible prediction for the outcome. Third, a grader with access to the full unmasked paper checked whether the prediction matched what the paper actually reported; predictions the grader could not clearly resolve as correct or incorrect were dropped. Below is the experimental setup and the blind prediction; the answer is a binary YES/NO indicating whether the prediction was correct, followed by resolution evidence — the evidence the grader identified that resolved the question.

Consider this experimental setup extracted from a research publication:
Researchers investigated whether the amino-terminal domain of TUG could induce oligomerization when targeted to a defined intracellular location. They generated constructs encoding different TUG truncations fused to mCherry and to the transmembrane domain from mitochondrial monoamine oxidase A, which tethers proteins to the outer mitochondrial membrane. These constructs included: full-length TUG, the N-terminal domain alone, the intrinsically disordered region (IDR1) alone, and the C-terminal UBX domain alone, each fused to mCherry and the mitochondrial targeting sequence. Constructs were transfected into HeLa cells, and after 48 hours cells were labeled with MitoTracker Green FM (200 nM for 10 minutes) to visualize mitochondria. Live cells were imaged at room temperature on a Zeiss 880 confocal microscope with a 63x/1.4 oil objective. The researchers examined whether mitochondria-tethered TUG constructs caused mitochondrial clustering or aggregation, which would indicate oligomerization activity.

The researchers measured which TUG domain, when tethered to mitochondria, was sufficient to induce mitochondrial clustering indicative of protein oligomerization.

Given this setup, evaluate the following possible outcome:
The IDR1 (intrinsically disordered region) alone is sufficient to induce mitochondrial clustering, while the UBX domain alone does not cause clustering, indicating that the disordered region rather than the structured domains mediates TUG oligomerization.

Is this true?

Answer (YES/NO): NO